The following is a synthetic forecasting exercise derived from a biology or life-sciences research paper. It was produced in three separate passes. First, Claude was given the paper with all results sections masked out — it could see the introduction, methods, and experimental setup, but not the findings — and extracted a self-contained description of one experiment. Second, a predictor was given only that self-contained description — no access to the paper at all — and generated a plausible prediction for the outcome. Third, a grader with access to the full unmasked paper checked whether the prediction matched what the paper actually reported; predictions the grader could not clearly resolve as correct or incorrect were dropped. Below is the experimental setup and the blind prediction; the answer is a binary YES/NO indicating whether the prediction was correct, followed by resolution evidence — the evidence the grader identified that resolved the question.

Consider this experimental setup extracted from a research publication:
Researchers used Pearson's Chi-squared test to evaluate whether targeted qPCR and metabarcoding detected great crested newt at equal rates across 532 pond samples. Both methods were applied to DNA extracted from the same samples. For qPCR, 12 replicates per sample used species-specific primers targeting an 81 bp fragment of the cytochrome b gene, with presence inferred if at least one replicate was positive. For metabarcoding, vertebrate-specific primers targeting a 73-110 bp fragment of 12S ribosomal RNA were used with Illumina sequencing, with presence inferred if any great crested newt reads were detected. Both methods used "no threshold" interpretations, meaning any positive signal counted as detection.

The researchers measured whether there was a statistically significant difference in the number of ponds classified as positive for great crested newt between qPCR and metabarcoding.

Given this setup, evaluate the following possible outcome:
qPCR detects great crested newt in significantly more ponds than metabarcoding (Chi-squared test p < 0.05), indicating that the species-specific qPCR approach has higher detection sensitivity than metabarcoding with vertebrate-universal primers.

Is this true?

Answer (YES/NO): YES